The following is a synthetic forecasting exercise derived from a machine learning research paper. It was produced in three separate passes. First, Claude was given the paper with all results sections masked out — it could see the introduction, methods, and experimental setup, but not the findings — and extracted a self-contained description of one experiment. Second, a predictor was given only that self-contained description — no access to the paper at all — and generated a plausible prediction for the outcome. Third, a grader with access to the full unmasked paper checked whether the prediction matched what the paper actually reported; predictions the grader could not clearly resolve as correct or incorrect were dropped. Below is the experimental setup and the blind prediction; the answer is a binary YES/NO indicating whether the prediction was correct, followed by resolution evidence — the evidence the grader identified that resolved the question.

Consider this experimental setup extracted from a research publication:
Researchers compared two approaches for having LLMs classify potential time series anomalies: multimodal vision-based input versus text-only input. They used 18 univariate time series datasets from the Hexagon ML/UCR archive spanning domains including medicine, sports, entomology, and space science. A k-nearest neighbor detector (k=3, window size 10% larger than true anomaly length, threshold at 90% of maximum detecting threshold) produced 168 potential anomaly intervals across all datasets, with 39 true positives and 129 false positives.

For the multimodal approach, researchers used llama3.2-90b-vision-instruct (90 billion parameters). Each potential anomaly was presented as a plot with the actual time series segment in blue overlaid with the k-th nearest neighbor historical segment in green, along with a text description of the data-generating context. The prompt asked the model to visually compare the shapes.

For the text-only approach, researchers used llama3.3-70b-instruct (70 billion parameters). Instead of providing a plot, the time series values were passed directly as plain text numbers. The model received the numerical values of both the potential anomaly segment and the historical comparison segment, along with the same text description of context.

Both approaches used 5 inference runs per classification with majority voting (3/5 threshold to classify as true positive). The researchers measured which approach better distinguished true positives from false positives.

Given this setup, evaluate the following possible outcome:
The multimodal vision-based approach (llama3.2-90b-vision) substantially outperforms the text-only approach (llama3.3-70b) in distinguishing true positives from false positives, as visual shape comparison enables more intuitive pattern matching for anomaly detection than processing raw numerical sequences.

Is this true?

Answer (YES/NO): YES